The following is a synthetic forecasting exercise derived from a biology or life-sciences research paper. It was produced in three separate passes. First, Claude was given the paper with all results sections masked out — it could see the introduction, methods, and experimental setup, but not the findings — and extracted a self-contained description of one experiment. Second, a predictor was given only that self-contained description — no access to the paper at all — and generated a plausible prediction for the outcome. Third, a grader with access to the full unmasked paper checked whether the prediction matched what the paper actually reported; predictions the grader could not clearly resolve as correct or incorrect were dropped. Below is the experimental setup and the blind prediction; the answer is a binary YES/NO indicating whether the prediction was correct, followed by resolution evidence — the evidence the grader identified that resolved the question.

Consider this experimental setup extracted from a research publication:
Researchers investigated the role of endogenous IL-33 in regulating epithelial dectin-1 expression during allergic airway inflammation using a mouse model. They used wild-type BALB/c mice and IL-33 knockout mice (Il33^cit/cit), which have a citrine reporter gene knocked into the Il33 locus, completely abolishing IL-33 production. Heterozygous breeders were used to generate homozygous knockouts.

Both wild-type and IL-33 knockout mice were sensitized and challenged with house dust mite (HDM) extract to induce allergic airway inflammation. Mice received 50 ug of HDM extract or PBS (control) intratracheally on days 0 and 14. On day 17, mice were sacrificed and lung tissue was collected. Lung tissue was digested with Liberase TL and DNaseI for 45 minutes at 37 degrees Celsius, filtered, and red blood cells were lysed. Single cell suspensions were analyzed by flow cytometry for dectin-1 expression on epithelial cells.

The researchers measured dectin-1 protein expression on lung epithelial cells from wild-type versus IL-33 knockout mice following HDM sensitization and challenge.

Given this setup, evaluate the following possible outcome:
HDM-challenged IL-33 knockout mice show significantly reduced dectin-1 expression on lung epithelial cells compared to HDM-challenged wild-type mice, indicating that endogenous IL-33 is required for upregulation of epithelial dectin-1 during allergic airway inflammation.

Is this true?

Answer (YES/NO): NO